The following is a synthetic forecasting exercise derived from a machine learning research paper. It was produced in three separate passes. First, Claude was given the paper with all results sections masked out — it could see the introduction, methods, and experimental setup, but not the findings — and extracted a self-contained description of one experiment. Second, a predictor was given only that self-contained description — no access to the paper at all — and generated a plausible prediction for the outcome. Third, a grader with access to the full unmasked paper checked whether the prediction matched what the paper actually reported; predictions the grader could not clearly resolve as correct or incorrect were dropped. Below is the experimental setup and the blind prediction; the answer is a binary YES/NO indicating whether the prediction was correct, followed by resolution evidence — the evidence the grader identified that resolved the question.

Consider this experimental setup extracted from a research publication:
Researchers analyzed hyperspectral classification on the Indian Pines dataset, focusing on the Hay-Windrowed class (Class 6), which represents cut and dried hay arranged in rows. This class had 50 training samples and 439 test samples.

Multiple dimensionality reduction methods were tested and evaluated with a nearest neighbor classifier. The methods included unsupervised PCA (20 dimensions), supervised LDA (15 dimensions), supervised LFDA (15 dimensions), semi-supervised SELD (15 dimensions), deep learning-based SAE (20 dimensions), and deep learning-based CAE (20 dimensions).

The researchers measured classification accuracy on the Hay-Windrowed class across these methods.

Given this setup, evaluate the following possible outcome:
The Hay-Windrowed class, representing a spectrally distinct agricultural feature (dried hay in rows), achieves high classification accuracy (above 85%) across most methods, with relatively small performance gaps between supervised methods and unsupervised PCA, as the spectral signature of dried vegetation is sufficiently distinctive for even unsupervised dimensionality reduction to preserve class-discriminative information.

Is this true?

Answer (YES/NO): YES